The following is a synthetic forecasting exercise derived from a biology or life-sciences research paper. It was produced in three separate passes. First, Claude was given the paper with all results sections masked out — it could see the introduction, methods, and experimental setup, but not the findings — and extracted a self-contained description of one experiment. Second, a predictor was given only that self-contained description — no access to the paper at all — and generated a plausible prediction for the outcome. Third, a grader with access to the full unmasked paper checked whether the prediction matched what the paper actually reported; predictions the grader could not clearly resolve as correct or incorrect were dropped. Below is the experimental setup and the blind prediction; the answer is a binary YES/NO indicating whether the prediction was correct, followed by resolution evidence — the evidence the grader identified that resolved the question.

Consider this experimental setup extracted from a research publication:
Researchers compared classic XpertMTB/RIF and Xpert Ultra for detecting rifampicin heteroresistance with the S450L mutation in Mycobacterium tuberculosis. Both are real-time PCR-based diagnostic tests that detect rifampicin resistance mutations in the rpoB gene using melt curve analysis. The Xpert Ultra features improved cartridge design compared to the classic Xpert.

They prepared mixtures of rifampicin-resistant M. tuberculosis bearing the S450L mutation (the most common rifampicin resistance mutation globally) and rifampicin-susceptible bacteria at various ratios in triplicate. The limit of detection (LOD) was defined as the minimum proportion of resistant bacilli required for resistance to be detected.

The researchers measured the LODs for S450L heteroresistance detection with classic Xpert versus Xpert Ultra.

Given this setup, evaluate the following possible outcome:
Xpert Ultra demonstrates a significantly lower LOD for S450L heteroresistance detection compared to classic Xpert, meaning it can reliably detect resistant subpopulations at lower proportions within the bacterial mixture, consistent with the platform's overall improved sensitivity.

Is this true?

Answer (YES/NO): NO